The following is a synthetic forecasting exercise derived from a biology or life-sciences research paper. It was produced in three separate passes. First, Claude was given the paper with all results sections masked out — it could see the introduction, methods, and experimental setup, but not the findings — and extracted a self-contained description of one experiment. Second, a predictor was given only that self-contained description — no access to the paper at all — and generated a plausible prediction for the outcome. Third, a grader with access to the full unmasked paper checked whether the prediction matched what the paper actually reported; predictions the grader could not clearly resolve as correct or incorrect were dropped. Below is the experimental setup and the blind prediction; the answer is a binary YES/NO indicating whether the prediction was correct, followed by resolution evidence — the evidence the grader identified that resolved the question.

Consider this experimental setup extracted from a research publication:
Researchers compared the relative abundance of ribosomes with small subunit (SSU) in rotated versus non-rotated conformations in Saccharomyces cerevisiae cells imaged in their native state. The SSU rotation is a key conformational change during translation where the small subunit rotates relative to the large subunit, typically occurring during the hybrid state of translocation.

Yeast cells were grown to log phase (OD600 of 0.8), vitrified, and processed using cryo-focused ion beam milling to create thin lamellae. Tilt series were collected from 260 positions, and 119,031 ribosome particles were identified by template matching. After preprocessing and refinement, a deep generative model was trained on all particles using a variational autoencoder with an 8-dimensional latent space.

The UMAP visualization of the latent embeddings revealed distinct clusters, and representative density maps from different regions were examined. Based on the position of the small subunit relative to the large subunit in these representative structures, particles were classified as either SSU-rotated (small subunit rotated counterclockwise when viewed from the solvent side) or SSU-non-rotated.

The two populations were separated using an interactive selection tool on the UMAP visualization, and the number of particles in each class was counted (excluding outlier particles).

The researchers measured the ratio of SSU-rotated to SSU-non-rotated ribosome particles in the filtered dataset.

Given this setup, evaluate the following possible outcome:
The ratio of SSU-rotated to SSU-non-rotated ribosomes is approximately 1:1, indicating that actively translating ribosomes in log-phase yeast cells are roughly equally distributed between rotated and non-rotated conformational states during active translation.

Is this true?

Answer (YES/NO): NO